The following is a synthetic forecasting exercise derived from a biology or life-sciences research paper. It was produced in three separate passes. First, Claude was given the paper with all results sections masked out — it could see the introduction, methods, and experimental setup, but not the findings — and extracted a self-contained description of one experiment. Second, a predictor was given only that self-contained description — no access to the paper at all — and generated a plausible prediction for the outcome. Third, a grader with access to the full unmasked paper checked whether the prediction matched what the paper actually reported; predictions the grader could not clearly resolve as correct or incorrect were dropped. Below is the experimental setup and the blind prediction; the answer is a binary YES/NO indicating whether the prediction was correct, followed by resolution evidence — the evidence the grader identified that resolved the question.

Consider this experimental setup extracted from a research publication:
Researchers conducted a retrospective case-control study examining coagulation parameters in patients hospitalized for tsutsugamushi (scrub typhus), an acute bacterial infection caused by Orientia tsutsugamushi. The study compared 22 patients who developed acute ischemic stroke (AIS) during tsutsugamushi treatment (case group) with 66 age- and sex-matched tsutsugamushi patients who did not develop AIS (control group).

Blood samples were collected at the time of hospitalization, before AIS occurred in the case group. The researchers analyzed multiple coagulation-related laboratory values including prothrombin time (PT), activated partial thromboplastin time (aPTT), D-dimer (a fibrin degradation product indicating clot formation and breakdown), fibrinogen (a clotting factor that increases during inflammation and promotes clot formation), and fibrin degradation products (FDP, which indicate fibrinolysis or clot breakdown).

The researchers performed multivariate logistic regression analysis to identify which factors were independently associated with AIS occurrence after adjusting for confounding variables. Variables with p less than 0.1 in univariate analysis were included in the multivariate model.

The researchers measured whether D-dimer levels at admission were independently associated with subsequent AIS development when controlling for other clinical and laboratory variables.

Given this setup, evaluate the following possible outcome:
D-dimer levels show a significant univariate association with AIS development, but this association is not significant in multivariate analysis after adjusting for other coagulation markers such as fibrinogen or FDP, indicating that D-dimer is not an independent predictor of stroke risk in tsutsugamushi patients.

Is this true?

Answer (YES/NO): NO